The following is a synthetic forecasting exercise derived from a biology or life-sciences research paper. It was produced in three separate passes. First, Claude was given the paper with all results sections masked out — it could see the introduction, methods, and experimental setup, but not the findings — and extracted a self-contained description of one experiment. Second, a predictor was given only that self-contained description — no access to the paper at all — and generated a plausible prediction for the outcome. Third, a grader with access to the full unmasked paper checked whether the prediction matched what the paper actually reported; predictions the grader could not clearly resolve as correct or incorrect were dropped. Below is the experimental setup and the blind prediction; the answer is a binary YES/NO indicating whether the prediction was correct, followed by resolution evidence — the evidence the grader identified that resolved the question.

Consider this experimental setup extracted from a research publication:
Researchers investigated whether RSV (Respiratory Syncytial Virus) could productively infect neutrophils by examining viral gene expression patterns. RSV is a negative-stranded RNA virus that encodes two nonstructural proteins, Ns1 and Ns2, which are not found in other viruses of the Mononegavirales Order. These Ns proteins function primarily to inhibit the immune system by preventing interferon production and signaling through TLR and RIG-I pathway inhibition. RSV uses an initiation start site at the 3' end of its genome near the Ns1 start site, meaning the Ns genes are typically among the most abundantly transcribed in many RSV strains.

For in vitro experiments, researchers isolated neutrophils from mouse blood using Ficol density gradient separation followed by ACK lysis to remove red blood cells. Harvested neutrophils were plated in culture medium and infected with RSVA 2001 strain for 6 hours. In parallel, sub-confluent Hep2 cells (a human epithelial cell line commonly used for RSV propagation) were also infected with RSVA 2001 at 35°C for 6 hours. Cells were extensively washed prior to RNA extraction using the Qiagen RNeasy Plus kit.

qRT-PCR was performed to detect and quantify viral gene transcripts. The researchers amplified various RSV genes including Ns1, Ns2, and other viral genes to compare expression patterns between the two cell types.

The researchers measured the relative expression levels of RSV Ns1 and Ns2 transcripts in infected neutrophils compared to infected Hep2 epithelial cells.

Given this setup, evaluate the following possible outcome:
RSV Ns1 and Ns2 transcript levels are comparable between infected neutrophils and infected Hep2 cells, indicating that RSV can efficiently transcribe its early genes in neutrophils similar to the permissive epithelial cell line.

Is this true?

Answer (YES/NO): NO